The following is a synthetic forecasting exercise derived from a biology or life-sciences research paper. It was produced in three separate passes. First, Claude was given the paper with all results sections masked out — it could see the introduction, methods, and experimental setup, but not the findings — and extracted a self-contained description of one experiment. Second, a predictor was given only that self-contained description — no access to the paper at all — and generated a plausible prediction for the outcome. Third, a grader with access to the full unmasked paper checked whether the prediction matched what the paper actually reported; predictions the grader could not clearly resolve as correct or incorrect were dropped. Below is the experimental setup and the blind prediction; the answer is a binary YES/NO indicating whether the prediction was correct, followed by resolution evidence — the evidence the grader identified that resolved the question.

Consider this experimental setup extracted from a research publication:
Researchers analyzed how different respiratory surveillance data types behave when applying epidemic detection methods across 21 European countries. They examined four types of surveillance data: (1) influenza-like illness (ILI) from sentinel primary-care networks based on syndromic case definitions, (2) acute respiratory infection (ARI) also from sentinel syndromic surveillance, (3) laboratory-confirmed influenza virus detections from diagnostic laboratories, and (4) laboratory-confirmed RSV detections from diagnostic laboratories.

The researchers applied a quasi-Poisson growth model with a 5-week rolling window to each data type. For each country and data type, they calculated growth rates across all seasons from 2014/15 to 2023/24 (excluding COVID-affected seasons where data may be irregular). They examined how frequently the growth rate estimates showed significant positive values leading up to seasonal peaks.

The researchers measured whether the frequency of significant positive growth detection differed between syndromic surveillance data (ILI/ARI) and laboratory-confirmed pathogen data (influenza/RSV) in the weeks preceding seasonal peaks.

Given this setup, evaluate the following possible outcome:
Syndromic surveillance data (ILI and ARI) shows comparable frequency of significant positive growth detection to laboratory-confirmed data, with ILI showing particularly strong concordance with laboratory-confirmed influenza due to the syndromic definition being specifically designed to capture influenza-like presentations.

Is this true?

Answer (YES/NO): NO